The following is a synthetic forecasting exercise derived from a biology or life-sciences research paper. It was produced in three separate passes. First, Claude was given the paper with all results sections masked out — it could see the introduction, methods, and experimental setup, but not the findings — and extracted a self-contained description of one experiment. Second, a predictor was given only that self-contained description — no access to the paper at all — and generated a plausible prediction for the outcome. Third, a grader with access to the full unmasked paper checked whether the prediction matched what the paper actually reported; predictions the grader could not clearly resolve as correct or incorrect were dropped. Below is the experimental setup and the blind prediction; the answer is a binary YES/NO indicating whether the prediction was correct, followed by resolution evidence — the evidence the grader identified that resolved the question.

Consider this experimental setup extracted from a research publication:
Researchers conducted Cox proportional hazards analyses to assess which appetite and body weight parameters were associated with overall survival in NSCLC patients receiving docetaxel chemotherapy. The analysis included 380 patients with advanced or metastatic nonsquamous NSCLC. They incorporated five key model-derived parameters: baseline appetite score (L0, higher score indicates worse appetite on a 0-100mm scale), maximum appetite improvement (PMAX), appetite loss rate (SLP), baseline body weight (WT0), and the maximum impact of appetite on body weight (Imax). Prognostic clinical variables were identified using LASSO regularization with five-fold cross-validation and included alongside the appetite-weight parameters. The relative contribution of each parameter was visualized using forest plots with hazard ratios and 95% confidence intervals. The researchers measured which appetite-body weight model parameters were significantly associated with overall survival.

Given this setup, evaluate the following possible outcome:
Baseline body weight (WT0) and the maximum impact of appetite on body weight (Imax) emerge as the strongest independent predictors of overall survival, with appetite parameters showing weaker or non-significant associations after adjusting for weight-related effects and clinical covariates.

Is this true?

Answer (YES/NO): NO